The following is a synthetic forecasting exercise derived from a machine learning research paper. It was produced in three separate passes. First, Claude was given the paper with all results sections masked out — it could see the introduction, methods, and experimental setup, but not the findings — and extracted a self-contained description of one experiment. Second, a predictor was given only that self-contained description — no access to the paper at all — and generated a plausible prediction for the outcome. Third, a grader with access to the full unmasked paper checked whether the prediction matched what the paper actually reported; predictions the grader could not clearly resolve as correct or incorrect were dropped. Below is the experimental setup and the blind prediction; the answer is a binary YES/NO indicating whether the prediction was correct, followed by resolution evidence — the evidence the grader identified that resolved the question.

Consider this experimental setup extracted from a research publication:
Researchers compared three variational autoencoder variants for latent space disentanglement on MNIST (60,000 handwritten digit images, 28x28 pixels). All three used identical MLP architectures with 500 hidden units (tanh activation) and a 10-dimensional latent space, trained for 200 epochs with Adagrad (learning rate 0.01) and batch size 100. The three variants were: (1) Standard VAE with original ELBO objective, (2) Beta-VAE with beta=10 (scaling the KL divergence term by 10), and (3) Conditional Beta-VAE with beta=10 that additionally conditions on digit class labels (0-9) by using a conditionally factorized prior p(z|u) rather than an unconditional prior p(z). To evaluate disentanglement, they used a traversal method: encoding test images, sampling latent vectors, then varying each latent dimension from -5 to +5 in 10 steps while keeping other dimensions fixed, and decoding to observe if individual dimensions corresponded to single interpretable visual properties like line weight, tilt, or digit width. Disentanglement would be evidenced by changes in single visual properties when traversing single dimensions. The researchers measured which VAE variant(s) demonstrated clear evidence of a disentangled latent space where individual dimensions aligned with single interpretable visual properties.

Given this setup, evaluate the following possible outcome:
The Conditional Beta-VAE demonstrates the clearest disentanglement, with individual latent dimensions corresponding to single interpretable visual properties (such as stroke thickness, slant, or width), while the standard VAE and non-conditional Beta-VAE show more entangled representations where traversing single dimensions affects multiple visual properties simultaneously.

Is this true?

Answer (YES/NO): YES